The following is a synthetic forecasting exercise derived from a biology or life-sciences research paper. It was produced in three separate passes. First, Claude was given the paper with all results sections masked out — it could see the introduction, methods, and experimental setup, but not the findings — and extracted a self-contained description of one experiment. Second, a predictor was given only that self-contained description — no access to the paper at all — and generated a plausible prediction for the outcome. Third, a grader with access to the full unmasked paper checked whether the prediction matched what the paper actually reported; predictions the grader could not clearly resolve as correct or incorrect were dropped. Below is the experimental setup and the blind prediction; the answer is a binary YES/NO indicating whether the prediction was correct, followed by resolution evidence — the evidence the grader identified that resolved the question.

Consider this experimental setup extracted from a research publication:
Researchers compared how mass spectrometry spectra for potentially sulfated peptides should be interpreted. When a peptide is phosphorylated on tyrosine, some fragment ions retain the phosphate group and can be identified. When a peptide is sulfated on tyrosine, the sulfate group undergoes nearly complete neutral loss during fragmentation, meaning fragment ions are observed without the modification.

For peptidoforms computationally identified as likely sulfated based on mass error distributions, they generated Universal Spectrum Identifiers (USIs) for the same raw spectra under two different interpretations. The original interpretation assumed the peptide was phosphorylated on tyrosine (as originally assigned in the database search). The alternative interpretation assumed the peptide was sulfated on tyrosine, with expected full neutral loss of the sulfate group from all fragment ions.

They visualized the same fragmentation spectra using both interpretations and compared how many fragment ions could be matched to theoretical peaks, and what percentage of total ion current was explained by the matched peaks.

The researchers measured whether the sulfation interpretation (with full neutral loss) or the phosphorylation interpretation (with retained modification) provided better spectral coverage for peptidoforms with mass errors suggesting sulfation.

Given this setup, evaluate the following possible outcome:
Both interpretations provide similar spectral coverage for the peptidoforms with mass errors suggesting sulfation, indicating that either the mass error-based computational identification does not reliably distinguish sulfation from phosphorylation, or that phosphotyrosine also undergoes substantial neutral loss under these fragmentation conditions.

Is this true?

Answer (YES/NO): NO